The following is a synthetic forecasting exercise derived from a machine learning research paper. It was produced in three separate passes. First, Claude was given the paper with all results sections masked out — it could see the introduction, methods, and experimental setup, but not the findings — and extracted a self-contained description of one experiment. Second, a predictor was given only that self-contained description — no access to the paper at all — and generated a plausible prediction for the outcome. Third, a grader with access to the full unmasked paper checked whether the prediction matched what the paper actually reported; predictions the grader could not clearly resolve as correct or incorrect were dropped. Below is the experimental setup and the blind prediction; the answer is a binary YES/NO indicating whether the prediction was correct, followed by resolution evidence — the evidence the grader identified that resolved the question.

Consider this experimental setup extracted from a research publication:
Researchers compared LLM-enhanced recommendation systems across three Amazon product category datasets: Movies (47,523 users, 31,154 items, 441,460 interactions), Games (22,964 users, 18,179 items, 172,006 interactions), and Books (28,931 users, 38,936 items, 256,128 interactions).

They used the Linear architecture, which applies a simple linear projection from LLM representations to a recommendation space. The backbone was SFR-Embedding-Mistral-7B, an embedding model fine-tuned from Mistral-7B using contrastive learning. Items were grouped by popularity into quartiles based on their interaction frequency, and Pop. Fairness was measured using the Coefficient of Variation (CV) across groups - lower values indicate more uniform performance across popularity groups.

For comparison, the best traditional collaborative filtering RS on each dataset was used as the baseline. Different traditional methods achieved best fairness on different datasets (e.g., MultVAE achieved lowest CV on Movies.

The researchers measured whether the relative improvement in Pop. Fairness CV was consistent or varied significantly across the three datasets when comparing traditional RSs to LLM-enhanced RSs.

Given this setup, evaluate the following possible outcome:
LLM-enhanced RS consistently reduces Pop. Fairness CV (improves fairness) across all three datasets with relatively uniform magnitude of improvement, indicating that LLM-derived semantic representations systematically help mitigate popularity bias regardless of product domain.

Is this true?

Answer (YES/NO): YES